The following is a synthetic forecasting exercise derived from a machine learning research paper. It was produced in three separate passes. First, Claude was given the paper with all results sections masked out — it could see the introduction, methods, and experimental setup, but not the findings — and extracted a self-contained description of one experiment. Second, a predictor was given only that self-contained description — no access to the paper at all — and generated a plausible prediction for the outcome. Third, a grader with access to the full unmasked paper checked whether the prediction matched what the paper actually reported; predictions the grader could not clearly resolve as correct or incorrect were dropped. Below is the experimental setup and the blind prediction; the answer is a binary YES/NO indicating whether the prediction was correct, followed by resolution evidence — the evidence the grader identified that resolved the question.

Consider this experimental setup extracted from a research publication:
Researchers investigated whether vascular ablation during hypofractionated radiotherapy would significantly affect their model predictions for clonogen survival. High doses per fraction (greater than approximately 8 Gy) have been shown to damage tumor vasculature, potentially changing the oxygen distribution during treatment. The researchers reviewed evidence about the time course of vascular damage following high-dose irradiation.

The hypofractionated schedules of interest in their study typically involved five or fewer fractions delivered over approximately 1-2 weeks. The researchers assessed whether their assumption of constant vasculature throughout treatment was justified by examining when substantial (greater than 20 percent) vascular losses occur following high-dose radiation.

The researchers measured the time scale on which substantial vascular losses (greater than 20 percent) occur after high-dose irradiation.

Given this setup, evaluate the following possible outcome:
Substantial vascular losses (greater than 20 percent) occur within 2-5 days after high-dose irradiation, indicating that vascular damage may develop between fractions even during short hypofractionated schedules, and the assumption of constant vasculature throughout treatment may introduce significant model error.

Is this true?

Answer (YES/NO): NO